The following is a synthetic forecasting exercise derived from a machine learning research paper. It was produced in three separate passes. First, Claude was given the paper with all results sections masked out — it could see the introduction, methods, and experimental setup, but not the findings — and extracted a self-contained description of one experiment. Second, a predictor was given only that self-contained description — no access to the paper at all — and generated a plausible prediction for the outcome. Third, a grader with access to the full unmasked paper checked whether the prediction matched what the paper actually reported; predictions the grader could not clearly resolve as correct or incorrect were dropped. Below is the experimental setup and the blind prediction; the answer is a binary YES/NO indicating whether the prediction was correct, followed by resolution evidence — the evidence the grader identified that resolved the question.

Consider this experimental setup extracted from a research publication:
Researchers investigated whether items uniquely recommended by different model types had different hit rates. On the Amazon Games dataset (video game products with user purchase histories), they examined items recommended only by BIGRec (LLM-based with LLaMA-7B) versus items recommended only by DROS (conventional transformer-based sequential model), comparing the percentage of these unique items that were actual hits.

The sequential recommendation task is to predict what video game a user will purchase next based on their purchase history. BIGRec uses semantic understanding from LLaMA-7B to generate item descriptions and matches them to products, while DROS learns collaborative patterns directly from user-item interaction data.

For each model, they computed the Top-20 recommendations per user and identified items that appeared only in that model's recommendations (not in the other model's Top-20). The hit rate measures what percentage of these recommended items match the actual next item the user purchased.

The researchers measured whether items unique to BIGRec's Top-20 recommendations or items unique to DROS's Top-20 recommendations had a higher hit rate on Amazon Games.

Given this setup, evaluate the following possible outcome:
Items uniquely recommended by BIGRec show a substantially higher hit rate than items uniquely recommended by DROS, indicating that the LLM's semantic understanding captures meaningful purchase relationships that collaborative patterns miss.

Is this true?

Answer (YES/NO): NO